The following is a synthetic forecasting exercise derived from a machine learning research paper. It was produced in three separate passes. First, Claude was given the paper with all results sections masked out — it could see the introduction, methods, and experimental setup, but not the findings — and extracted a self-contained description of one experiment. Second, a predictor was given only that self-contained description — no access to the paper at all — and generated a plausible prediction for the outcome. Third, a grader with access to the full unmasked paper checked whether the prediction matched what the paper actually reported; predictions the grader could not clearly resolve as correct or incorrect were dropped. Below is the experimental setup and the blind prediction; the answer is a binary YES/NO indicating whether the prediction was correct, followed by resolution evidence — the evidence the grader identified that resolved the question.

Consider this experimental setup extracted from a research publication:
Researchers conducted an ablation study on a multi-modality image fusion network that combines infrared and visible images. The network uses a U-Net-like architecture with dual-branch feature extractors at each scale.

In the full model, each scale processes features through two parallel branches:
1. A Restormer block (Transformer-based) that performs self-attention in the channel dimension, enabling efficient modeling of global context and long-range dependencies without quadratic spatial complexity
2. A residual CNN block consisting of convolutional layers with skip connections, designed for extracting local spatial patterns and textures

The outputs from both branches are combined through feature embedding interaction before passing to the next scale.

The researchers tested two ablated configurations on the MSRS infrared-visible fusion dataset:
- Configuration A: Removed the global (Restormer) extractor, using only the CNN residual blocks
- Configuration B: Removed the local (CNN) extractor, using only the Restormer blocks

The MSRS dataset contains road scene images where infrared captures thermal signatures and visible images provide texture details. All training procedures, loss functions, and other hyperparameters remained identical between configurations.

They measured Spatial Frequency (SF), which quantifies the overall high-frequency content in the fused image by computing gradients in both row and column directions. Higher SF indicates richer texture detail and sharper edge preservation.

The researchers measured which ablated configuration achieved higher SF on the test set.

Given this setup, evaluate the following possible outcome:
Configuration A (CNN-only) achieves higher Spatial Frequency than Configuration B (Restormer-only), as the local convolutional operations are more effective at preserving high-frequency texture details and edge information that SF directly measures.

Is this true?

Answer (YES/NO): NO